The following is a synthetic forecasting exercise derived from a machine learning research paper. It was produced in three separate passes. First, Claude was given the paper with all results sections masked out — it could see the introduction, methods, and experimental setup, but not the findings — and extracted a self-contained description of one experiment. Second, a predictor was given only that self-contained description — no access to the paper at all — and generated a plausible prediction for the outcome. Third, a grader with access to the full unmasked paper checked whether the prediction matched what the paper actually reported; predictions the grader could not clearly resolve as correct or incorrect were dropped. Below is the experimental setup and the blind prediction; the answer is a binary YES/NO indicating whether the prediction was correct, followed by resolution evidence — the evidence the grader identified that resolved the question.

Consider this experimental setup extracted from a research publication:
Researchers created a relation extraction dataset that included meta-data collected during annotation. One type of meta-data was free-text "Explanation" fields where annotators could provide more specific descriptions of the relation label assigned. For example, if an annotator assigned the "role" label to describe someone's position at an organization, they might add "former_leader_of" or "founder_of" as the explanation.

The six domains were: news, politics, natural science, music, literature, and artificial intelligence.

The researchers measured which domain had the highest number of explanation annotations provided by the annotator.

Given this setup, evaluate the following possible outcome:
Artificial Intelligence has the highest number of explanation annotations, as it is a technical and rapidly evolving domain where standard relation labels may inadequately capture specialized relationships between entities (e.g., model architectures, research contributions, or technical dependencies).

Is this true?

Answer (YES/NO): NO